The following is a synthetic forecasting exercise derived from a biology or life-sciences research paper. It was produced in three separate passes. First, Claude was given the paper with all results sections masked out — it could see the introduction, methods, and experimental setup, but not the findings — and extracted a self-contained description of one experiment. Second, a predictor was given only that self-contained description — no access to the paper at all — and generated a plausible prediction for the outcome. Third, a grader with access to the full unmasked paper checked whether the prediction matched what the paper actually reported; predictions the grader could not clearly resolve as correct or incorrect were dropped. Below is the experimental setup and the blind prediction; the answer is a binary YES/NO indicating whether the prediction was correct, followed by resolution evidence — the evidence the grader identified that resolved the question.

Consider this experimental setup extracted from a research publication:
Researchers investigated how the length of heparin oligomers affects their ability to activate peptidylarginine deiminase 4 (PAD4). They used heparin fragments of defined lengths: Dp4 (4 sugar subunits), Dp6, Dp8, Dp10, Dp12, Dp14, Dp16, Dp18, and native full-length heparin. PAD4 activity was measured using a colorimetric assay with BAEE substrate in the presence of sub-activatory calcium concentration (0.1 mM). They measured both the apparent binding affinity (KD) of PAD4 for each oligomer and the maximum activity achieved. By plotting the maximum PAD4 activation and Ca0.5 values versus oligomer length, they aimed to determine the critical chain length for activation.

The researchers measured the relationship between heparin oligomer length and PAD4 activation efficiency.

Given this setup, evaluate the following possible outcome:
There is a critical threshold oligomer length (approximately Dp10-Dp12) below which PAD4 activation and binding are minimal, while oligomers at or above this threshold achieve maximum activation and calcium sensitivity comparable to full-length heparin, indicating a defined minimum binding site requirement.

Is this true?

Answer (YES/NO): NO